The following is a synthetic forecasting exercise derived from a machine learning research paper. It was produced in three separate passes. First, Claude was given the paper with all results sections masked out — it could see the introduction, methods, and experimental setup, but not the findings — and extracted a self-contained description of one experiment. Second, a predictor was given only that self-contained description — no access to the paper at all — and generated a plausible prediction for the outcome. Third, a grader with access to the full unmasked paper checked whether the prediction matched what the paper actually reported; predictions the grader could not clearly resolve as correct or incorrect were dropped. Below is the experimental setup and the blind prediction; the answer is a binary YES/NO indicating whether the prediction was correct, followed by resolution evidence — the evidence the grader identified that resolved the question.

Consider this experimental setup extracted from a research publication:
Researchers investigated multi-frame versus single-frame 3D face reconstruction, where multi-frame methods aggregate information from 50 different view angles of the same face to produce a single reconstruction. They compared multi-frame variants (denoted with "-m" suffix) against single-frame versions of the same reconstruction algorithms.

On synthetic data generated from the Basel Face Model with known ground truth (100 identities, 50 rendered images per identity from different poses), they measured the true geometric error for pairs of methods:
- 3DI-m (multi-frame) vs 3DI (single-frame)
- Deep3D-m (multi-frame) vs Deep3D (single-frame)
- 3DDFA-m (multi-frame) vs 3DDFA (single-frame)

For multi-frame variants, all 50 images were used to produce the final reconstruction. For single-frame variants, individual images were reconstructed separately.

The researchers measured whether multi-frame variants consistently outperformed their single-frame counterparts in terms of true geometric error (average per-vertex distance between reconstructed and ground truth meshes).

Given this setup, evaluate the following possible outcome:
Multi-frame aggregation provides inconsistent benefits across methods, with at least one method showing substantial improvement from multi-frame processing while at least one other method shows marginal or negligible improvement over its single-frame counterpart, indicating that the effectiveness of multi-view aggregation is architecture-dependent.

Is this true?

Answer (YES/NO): YES